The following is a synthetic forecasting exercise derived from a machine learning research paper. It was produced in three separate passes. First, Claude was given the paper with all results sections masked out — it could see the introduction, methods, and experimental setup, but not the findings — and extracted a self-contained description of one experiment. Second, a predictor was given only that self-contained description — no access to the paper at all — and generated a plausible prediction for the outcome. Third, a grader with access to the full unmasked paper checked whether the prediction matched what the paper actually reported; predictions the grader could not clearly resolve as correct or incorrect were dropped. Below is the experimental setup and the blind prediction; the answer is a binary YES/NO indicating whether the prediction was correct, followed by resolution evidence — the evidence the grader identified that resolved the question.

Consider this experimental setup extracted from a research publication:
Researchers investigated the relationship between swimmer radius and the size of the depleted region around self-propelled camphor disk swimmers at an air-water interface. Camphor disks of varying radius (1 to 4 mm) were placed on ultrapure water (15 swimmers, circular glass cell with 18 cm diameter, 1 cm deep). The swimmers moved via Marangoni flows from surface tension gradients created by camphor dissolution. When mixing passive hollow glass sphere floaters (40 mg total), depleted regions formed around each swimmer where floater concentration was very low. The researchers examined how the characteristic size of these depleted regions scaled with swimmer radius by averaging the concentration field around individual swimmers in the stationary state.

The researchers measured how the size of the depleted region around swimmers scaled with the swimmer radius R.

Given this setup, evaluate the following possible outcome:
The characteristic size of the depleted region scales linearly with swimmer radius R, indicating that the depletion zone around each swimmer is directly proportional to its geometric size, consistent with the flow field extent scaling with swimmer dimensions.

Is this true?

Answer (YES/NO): NO